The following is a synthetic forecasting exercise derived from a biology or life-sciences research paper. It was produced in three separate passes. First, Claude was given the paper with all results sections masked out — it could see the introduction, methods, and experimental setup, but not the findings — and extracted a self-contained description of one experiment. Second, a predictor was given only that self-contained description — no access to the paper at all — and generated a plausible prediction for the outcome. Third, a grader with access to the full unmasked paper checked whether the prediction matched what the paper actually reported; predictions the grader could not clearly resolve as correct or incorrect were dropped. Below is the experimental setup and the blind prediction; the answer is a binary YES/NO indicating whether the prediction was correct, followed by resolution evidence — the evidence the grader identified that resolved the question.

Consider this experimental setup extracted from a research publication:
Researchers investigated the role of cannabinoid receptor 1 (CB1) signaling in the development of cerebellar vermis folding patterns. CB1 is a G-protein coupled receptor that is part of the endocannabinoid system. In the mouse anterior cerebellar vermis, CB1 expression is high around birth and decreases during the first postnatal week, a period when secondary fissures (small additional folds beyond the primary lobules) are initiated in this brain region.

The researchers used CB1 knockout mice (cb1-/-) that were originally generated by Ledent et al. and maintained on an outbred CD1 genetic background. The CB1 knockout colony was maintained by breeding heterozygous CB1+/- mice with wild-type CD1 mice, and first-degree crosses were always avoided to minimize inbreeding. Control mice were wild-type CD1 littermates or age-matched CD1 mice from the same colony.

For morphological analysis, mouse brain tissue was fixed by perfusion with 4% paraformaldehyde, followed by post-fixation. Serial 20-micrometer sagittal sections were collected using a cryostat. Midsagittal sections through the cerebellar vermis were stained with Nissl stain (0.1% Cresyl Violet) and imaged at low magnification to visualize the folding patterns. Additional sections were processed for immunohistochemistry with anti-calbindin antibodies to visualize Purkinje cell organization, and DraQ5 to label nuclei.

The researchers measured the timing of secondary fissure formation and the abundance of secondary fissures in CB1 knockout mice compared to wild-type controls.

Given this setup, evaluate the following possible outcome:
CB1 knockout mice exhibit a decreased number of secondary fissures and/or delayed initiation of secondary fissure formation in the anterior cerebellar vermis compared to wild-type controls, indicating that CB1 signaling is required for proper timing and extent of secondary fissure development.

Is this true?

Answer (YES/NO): NO